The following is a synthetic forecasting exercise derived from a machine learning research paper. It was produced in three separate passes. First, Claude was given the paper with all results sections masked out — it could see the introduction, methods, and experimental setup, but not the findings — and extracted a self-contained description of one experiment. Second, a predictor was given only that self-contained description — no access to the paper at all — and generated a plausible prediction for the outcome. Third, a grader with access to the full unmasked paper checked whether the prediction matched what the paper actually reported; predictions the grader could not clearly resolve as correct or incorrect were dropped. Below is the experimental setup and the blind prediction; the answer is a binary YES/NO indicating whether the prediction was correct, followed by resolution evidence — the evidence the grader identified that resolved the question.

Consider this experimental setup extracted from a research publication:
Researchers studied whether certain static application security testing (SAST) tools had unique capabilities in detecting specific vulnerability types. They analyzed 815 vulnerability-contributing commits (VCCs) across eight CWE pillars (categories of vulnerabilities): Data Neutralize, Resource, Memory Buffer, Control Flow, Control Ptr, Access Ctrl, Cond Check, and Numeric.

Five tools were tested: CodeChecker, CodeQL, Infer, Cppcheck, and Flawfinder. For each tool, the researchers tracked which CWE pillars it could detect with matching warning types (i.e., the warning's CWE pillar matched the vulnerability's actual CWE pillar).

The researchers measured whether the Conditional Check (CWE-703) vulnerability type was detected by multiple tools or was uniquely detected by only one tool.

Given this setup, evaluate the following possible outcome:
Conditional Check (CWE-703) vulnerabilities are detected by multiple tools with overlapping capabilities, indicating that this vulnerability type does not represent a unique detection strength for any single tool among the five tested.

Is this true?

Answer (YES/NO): NO